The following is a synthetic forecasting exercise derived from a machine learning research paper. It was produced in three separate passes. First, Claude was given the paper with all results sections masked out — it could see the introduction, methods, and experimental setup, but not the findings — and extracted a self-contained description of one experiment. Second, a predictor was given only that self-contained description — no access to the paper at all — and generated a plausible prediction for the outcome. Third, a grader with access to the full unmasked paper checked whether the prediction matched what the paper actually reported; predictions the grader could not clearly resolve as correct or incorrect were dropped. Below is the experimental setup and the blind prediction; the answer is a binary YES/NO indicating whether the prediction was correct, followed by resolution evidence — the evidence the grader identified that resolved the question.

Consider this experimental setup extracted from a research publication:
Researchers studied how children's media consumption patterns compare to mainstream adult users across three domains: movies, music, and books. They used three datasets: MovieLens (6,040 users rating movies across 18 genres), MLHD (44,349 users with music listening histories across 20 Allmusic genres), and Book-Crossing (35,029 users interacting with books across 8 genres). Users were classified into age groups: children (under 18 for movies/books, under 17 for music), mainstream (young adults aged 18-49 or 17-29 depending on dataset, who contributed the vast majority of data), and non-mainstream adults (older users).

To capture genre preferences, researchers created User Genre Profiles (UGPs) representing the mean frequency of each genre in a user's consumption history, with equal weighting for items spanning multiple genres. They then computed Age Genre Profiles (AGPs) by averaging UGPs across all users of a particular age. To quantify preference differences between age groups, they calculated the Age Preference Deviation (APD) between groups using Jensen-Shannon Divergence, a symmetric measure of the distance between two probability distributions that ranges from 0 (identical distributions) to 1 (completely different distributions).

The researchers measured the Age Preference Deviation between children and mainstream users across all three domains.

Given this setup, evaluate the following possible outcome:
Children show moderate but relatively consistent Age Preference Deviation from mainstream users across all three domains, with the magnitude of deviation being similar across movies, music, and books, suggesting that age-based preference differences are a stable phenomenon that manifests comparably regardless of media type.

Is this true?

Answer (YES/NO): NO